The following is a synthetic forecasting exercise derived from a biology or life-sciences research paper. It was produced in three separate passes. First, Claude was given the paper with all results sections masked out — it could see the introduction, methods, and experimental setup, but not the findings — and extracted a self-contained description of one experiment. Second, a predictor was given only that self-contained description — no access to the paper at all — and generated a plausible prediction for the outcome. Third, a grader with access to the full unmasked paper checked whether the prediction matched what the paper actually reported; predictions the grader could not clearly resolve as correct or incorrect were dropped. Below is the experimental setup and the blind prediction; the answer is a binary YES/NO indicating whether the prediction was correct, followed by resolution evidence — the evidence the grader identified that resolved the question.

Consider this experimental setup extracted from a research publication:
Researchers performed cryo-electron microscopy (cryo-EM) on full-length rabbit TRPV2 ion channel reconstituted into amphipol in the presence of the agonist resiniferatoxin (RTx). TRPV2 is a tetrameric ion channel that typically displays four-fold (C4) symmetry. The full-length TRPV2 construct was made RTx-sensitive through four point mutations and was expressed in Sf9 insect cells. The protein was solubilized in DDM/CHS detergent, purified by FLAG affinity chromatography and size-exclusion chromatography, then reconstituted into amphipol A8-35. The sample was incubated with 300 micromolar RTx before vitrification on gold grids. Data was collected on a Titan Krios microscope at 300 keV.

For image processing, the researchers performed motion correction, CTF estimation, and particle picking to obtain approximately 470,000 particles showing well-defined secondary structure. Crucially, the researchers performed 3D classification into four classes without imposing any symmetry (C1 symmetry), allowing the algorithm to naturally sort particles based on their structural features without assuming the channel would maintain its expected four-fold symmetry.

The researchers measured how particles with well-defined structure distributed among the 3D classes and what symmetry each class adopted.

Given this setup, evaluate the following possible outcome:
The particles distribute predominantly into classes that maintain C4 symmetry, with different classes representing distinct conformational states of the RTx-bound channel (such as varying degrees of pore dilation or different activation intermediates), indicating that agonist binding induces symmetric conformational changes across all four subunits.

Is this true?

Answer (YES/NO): NO